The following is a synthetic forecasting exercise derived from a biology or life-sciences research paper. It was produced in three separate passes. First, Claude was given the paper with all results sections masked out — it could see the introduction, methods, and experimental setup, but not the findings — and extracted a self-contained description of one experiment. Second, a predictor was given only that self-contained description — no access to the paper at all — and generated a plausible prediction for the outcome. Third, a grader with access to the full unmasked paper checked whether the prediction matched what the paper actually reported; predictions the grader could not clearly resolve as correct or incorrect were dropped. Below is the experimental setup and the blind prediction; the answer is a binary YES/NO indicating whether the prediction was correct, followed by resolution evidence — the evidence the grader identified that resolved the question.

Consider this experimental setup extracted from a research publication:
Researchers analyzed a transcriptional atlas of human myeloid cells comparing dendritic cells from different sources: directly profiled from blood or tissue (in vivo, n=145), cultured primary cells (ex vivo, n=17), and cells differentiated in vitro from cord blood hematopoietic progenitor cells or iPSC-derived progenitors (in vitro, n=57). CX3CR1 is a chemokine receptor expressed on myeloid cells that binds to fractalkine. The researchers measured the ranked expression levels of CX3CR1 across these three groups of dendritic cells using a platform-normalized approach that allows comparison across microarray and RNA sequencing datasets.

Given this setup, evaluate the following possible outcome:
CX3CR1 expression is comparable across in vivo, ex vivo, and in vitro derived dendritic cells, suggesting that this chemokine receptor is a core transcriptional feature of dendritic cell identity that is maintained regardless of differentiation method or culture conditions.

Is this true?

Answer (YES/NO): NO